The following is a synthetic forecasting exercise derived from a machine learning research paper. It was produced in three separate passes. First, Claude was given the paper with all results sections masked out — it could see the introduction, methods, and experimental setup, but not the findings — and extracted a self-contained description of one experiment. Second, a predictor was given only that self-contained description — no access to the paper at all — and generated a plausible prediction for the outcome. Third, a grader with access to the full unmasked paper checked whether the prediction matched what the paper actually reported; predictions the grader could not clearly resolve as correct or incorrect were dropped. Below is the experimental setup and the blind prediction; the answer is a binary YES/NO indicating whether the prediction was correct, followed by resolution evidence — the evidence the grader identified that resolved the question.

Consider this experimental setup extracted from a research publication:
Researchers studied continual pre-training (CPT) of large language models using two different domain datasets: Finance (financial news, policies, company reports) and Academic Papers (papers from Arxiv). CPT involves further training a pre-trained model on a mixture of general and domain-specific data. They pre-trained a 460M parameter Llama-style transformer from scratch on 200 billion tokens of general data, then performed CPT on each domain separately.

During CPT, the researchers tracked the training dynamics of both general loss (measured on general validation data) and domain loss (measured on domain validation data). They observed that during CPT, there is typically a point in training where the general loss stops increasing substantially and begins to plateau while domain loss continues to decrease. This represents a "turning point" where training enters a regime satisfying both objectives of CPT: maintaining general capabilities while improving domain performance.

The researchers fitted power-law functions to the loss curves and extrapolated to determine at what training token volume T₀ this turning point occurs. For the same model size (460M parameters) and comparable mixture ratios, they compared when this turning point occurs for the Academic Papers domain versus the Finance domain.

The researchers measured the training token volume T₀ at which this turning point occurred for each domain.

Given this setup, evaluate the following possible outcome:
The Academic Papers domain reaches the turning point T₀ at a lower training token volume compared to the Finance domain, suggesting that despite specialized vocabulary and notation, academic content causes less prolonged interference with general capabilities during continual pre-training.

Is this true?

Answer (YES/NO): NO